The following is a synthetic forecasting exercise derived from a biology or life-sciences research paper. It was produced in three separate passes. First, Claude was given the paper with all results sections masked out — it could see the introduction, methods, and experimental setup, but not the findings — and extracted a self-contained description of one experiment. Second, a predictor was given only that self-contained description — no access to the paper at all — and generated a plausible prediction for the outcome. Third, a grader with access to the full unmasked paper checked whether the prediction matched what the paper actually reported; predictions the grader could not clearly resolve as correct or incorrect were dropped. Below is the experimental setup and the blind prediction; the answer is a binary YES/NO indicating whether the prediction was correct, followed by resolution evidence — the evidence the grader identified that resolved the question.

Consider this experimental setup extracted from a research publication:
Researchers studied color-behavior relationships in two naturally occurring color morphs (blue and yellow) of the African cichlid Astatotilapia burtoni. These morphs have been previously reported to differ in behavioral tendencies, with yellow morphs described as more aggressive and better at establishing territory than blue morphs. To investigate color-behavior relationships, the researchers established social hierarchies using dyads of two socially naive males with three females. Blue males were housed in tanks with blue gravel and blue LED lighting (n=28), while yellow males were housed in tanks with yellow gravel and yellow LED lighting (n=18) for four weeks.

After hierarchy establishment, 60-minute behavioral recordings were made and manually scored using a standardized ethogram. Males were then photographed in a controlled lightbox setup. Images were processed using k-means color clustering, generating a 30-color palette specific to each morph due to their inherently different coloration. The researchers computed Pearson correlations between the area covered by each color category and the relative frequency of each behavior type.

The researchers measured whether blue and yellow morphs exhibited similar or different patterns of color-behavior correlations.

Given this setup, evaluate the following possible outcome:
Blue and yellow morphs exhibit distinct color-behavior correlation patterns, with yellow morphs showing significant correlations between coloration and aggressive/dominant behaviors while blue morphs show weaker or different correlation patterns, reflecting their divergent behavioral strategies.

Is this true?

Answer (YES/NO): NO